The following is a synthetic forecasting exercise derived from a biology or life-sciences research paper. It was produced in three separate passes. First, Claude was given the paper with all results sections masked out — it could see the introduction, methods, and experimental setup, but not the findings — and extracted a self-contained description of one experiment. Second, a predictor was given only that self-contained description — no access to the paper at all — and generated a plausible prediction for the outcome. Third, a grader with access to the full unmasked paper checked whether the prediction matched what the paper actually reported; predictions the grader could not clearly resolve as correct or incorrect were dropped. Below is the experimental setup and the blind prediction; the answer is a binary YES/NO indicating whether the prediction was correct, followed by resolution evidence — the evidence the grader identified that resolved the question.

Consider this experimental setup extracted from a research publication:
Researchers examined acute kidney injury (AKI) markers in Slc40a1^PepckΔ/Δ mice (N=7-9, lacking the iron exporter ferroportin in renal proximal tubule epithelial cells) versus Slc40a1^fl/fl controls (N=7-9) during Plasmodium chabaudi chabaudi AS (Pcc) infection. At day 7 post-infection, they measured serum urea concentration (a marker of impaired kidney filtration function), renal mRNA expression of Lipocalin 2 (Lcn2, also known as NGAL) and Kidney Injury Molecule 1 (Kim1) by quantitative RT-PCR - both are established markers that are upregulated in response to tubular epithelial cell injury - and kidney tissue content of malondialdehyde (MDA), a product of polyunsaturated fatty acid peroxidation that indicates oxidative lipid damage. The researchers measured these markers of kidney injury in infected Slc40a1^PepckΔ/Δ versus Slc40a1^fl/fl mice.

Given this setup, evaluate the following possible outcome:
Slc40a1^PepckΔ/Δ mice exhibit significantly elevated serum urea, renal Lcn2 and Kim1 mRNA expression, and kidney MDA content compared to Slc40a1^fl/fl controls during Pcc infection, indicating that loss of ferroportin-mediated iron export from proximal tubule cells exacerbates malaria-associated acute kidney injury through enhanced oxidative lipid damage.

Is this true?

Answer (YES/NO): YES